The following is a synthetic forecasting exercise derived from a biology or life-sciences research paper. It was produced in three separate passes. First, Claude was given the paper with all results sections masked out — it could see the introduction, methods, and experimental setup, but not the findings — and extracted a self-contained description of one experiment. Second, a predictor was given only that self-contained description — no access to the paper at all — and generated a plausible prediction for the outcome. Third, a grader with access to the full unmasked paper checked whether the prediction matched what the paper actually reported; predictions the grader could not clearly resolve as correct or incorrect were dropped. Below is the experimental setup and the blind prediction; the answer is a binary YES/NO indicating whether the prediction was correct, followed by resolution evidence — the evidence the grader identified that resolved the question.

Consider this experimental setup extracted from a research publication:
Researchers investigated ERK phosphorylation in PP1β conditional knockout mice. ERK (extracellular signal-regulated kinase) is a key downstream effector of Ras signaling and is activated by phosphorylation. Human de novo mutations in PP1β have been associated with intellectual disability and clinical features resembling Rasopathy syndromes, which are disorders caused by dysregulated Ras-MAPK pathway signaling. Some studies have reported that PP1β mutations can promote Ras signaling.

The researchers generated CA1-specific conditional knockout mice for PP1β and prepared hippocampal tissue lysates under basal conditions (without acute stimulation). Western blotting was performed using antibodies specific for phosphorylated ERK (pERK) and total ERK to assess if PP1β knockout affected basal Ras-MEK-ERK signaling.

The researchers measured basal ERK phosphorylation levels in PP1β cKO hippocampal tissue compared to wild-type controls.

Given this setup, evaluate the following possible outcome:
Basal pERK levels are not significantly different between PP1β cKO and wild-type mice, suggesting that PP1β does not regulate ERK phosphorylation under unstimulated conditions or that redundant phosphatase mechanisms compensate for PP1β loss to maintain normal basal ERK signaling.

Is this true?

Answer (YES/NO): YES